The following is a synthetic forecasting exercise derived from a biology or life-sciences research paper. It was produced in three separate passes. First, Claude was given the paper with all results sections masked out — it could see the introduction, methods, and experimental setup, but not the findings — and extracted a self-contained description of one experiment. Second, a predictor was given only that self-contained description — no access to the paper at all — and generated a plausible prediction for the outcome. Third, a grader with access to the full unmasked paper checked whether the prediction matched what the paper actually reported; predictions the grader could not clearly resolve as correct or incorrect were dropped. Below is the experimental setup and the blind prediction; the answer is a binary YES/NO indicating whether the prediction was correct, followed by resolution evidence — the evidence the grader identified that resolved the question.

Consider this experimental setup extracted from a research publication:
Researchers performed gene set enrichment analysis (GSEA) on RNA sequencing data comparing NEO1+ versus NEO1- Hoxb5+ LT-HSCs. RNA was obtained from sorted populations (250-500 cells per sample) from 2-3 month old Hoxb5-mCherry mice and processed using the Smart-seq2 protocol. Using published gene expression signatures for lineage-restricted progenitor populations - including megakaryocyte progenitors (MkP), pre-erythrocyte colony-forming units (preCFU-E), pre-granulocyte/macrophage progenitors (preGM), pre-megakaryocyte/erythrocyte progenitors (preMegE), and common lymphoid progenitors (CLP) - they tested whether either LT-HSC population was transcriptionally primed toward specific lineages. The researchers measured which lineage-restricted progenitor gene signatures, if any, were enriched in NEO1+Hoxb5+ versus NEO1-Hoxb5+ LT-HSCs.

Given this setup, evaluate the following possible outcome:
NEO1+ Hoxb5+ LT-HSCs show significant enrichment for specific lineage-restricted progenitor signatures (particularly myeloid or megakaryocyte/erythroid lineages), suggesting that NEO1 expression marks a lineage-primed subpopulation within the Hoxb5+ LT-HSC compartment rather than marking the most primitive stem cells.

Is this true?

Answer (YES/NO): YES